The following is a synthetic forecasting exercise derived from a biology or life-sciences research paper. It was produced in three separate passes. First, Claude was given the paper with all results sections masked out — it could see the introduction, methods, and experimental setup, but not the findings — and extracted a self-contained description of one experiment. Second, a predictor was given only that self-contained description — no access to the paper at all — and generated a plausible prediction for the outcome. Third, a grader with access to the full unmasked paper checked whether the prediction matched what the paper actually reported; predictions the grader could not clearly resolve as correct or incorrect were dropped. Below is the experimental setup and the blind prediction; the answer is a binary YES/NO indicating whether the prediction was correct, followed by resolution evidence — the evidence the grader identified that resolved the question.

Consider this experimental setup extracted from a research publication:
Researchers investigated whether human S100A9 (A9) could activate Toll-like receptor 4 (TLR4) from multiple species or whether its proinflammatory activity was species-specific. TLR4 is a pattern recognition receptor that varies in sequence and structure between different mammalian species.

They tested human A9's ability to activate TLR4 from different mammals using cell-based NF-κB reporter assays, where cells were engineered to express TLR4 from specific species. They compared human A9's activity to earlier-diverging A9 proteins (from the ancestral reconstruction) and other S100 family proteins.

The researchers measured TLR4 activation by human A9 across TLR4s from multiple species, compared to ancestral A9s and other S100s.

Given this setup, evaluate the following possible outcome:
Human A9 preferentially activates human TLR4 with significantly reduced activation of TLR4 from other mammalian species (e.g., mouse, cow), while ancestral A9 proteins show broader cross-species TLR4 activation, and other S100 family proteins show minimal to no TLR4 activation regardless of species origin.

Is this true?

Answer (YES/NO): NO